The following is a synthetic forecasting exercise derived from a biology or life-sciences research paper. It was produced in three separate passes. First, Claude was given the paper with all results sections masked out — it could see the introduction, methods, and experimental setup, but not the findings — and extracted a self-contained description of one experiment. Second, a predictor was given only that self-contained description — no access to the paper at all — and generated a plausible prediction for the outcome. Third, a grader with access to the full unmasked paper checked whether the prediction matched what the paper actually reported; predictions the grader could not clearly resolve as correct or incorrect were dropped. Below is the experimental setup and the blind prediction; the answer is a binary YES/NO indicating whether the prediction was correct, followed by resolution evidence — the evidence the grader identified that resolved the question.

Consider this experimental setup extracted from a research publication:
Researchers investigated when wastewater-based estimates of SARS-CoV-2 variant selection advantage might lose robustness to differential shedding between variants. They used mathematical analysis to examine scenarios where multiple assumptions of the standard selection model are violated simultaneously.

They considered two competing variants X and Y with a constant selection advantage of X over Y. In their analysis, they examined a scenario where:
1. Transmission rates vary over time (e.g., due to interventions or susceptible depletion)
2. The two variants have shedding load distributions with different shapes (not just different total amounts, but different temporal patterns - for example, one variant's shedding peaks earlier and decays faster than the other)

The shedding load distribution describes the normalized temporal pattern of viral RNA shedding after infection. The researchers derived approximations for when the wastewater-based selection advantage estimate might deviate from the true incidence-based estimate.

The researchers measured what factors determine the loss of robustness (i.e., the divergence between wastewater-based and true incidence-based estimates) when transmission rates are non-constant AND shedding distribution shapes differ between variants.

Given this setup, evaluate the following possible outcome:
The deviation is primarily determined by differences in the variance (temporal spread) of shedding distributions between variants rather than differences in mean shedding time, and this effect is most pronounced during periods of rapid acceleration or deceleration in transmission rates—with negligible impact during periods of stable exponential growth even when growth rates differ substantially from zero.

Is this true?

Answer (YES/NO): NO